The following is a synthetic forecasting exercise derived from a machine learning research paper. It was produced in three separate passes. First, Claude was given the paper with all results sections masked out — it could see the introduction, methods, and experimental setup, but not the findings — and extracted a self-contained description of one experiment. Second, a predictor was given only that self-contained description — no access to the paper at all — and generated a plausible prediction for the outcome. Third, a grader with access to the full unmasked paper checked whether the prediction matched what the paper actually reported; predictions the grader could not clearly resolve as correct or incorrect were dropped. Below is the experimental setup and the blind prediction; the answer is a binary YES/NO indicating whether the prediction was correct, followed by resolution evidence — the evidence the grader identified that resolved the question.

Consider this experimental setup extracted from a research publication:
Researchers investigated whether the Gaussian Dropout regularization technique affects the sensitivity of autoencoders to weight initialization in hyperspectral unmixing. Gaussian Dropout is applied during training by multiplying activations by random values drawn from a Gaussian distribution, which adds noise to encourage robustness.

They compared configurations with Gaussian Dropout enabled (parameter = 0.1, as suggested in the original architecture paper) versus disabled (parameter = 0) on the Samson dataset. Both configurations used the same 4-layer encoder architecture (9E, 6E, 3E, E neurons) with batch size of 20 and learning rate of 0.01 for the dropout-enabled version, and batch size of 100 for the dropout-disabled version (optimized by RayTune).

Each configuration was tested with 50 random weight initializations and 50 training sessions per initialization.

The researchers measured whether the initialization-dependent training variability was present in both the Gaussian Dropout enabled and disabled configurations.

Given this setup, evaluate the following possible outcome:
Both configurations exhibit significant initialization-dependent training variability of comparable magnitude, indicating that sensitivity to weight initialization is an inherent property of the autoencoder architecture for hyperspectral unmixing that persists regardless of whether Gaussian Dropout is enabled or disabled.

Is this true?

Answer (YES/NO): YES